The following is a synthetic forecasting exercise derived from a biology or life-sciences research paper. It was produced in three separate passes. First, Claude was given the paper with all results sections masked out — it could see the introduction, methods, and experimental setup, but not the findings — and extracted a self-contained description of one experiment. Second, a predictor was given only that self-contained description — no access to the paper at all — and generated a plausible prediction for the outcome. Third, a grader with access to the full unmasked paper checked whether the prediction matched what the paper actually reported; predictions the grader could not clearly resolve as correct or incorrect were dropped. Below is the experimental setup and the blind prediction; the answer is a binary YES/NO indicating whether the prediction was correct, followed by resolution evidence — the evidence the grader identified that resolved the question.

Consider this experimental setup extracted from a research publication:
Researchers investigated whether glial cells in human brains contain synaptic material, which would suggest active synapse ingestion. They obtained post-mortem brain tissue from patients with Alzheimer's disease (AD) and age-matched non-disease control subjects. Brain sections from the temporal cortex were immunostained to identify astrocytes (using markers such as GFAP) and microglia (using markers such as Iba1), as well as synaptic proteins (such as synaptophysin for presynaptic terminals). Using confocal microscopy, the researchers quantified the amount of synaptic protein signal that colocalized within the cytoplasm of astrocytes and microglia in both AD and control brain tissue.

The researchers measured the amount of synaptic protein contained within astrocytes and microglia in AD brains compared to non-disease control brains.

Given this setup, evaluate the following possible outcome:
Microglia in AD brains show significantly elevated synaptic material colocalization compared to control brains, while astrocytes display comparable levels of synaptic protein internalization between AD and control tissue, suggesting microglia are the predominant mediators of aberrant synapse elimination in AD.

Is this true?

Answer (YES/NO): NO